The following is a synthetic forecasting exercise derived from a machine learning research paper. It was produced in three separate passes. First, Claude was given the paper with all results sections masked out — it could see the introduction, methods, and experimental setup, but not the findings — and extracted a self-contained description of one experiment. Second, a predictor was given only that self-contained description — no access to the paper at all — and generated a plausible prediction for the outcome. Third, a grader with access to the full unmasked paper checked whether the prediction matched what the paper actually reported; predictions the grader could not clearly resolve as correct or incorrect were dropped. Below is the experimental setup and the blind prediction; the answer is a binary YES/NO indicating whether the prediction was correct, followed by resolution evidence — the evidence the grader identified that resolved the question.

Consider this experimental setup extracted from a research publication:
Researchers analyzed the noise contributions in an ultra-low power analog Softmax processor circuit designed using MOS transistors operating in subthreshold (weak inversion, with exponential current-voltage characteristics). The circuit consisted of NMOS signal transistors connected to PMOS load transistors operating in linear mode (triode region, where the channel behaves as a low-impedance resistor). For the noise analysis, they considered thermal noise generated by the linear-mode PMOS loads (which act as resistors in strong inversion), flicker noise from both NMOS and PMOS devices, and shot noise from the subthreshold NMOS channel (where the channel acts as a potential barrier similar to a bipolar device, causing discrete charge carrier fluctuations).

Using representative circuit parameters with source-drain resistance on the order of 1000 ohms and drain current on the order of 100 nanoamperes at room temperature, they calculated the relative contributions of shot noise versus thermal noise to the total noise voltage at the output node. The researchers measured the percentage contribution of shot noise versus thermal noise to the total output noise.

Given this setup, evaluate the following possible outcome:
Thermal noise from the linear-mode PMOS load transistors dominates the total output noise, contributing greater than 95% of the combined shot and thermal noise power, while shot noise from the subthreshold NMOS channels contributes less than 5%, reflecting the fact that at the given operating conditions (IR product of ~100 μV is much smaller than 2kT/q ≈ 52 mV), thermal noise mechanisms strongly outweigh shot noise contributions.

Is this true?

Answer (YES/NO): YES